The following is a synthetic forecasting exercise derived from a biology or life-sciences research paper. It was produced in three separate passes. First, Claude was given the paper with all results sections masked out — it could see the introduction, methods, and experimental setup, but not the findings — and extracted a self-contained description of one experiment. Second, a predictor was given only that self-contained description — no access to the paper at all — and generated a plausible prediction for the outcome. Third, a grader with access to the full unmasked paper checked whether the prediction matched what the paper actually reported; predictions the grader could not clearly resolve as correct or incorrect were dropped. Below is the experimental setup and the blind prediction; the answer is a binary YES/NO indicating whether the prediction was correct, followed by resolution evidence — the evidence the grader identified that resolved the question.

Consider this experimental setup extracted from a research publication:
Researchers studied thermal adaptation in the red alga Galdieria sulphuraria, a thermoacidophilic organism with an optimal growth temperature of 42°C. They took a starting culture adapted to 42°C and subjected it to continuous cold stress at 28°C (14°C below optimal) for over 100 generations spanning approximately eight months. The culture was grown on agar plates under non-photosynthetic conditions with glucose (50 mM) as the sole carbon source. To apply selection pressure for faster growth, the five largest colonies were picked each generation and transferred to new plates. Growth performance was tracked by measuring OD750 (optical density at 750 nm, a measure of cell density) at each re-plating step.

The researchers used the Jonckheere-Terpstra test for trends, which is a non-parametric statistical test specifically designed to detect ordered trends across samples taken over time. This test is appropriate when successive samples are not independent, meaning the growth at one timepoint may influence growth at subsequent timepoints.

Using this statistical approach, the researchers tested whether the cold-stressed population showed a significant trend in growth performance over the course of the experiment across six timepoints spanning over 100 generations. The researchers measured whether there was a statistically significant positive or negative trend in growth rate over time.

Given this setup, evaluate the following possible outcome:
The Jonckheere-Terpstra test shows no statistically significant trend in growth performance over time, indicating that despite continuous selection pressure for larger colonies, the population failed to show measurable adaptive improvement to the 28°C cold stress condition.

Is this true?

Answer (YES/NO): NO